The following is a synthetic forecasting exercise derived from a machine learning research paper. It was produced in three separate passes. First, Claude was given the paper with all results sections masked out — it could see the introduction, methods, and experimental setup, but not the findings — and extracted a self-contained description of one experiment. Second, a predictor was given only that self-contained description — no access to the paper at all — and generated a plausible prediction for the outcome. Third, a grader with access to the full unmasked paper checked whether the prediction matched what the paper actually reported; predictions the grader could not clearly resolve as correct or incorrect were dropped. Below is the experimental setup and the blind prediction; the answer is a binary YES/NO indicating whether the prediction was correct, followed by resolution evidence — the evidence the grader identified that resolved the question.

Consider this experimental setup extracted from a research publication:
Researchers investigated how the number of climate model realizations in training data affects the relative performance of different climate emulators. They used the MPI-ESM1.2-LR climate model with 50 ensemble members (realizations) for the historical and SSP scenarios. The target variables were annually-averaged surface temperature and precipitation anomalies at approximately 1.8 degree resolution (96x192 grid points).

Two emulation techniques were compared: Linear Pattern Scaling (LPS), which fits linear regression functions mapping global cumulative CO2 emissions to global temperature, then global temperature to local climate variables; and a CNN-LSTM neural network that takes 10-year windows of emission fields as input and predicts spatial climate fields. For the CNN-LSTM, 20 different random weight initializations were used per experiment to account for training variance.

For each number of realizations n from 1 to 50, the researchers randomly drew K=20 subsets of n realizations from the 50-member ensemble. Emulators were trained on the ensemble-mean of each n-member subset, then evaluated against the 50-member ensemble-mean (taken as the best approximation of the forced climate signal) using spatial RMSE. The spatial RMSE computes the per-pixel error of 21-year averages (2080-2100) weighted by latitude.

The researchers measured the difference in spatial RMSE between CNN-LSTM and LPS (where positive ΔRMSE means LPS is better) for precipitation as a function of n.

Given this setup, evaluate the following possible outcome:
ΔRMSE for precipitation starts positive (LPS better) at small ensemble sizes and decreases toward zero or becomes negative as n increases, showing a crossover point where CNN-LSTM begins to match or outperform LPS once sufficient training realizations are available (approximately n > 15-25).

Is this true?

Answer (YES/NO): NO